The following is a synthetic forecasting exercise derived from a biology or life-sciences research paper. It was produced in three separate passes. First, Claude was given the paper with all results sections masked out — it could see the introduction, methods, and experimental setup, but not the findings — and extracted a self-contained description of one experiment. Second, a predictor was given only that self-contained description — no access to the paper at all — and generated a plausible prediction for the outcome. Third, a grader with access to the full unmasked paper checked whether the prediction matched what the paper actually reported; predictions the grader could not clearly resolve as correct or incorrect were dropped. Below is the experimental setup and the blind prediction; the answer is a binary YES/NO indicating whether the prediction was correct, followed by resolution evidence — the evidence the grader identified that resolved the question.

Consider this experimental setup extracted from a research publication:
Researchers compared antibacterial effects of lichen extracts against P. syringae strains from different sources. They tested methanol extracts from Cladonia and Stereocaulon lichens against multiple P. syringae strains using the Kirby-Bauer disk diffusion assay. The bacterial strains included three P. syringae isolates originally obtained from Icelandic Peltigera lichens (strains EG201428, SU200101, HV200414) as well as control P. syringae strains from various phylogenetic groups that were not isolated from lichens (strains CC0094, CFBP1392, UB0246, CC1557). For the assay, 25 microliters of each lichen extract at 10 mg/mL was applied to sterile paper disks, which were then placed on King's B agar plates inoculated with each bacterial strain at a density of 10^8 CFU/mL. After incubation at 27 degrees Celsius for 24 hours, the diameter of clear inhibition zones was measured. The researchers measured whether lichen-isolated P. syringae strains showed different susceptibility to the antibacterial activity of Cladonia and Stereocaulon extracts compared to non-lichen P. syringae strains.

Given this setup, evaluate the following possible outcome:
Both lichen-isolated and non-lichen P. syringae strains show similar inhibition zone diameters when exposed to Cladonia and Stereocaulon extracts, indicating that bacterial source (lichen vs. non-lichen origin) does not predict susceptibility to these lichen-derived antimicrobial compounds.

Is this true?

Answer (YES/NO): NO